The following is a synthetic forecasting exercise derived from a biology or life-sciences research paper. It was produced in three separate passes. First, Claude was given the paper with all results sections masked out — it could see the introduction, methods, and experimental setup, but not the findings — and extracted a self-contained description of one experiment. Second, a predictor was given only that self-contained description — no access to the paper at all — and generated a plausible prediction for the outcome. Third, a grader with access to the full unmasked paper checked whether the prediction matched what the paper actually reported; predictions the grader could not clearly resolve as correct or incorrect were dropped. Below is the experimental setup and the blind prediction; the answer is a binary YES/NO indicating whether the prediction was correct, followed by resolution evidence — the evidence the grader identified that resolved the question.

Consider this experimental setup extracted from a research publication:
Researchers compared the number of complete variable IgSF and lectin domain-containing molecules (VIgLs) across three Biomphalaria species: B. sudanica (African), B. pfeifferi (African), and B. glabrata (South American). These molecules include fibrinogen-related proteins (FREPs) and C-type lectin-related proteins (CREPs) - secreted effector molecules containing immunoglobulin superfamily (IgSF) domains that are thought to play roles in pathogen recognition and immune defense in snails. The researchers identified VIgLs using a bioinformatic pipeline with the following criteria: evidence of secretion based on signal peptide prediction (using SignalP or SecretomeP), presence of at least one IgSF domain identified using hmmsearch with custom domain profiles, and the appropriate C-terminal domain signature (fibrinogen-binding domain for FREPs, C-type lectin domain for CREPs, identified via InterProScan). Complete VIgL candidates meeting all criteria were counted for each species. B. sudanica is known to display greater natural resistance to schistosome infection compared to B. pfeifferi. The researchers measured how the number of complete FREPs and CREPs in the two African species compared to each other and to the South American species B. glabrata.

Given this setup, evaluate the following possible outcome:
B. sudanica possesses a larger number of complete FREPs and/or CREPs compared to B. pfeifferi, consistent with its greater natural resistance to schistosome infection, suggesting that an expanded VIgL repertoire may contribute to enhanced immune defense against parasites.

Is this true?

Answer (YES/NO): NO